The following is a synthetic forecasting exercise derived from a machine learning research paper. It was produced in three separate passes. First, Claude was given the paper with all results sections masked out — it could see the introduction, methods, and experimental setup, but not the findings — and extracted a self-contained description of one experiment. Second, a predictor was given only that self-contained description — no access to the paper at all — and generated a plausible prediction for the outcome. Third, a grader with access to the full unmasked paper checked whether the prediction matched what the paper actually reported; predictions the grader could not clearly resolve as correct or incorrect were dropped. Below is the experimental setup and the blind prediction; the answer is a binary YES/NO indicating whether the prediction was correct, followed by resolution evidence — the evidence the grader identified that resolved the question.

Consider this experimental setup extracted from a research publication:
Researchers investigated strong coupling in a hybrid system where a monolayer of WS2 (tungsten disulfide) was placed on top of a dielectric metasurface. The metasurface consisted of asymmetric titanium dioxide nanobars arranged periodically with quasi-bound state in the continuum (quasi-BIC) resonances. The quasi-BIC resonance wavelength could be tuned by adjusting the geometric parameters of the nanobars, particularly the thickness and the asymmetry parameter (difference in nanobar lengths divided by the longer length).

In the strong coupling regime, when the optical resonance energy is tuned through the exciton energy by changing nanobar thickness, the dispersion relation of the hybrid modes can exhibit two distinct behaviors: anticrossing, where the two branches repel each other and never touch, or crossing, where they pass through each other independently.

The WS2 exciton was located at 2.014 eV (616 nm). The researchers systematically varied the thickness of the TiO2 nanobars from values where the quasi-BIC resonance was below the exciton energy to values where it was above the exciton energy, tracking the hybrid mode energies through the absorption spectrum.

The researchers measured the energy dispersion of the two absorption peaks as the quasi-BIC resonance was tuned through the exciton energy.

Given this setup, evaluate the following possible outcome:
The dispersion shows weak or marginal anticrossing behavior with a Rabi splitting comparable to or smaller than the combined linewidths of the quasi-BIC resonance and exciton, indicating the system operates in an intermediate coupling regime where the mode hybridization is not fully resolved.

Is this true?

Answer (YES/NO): NO